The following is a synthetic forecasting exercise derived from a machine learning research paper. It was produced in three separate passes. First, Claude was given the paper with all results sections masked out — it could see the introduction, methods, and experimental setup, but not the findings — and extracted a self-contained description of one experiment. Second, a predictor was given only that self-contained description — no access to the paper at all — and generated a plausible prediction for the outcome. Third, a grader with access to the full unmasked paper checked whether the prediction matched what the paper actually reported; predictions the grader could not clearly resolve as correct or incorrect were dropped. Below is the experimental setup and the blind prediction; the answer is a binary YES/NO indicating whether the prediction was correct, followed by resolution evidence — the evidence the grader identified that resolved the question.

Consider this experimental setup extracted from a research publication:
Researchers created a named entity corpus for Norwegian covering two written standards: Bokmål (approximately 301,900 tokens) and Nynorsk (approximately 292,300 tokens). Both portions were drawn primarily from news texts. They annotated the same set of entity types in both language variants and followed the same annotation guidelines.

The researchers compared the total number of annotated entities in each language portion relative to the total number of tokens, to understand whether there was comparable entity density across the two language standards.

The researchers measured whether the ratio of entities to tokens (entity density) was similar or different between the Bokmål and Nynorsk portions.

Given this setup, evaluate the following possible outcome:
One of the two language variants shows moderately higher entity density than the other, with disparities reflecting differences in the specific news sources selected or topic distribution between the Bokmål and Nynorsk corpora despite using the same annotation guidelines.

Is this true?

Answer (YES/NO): NO